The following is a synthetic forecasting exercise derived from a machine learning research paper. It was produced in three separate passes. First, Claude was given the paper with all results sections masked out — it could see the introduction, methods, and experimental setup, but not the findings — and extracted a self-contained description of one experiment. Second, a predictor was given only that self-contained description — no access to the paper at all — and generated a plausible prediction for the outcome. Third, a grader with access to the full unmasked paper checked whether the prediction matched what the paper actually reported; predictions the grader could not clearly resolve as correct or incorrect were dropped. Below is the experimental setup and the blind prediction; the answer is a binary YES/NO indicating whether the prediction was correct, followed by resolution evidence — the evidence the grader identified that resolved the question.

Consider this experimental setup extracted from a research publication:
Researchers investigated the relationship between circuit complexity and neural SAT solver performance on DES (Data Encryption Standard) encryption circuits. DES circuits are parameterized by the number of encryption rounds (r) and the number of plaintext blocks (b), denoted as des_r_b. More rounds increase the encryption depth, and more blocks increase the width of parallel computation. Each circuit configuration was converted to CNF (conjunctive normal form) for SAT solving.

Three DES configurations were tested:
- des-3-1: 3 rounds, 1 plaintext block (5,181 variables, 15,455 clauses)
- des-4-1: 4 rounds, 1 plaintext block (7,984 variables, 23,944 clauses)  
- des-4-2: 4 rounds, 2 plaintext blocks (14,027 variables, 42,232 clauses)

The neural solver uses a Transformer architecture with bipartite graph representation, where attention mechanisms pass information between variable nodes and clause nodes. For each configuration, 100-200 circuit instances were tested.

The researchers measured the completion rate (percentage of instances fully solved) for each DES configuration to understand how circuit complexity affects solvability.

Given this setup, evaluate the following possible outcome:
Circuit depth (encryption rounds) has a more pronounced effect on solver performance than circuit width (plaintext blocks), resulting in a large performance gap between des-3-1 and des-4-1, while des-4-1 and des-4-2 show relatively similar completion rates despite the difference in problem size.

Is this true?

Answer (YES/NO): NO